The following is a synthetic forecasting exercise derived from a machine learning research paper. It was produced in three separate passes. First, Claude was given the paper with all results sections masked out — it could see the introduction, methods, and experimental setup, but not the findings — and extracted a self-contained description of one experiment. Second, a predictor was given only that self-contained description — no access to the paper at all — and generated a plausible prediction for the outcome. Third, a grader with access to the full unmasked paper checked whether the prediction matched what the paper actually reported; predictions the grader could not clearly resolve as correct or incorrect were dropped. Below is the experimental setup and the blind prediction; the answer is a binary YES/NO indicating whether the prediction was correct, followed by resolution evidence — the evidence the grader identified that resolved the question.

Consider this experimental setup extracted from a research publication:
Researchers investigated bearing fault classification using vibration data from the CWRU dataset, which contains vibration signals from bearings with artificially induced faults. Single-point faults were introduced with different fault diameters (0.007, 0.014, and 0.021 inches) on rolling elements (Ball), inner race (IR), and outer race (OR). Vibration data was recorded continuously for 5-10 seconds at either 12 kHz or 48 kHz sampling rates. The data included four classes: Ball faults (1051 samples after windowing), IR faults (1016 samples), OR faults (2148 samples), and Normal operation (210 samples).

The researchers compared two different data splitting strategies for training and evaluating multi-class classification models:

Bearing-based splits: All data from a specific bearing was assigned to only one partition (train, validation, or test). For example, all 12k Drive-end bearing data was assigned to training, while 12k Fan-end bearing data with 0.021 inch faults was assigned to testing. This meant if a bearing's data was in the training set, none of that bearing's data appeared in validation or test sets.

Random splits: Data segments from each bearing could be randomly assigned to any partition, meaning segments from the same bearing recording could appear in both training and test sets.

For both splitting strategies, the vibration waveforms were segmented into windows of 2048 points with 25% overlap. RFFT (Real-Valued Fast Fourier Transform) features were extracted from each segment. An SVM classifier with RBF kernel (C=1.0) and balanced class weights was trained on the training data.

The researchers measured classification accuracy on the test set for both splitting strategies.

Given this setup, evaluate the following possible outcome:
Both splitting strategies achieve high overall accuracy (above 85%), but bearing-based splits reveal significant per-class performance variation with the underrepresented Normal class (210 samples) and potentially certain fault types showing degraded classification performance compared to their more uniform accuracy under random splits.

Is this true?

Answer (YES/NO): NO